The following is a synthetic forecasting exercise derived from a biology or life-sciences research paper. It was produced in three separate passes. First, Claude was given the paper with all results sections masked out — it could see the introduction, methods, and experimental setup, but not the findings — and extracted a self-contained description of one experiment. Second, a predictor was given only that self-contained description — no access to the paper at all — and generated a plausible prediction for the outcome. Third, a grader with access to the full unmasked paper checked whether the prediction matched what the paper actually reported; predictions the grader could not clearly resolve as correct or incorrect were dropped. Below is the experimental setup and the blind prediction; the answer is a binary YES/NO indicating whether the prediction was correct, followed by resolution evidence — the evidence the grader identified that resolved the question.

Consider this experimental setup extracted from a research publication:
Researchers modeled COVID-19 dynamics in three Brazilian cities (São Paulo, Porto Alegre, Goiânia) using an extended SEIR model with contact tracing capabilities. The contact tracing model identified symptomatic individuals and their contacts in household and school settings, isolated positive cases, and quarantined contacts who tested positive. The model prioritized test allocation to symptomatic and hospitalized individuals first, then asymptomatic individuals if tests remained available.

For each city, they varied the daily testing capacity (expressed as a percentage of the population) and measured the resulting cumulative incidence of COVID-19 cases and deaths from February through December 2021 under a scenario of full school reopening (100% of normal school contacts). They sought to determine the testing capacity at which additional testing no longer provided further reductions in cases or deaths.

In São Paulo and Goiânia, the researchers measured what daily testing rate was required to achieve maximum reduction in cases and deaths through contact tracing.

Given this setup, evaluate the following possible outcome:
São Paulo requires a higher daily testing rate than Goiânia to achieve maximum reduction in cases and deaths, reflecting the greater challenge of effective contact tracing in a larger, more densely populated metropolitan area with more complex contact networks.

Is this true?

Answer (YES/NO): NO